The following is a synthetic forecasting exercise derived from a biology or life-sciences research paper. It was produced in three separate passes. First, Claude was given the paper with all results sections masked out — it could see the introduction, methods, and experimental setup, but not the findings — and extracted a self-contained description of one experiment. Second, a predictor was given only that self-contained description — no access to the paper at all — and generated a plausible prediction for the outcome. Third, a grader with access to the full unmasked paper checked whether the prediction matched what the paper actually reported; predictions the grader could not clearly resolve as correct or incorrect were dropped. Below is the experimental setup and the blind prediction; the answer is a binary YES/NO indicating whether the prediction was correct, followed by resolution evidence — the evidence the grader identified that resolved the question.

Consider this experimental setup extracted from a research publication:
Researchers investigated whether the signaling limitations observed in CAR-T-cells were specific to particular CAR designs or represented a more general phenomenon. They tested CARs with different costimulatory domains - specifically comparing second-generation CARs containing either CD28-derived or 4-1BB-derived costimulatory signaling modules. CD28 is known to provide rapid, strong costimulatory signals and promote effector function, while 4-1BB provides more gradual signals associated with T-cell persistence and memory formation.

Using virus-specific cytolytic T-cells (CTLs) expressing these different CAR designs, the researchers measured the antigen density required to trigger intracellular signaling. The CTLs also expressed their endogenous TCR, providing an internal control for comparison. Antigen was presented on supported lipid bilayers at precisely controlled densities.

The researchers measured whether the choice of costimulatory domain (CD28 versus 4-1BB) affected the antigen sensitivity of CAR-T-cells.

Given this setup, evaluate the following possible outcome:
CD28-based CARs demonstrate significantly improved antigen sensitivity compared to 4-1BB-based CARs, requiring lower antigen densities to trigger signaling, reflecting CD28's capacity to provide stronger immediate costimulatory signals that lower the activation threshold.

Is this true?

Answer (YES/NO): NO